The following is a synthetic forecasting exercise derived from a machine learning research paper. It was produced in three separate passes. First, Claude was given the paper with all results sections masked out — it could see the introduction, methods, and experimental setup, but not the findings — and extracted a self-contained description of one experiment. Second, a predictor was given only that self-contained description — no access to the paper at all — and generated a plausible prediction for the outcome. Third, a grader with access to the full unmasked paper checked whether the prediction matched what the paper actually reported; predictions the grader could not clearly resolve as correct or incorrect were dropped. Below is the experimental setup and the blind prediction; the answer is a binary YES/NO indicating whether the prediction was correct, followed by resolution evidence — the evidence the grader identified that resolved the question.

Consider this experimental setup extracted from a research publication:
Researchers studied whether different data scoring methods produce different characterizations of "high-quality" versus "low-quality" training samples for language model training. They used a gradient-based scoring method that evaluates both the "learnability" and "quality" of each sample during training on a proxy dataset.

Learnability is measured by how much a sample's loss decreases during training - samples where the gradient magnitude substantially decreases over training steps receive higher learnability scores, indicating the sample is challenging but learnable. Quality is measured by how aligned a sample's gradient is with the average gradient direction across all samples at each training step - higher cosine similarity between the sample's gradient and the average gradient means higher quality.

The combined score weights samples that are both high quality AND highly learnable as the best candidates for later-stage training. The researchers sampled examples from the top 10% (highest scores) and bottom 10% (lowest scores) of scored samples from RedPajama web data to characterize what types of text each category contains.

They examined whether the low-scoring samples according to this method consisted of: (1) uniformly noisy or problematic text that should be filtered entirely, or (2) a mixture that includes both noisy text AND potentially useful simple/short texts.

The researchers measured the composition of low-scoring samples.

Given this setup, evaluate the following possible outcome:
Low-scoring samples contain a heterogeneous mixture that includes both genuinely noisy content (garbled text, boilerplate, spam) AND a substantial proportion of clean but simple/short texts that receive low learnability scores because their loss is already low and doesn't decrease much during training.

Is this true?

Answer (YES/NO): YES